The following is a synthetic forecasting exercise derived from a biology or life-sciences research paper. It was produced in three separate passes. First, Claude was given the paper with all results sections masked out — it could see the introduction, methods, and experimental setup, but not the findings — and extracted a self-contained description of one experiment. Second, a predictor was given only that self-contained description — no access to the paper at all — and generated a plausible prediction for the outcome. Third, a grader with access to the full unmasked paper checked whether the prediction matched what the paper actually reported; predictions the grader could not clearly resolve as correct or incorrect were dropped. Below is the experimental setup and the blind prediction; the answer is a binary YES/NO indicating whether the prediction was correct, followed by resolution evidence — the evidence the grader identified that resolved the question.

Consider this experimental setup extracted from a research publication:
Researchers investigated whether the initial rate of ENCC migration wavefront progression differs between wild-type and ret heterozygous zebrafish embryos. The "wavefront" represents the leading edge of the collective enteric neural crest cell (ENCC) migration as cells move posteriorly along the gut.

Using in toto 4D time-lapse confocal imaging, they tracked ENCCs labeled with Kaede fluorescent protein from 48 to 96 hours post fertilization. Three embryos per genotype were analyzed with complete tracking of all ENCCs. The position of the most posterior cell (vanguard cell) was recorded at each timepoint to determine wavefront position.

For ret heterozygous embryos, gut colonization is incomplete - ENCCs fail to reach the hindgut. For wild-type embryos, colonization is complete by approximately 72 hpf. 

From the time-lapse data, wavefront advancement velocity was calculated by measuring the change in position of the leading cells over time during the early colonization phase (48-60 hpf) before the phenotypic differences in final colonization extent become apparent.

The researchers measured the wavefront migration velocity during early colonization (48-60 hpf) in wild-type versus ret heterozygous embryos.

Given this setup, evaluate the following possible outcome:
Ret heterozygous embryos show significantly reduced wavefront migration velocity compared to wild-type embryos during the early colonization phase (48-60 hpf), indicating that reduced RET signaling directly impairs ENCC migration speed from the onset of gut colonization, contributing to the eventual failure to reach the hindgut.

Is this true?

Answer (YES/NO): YES